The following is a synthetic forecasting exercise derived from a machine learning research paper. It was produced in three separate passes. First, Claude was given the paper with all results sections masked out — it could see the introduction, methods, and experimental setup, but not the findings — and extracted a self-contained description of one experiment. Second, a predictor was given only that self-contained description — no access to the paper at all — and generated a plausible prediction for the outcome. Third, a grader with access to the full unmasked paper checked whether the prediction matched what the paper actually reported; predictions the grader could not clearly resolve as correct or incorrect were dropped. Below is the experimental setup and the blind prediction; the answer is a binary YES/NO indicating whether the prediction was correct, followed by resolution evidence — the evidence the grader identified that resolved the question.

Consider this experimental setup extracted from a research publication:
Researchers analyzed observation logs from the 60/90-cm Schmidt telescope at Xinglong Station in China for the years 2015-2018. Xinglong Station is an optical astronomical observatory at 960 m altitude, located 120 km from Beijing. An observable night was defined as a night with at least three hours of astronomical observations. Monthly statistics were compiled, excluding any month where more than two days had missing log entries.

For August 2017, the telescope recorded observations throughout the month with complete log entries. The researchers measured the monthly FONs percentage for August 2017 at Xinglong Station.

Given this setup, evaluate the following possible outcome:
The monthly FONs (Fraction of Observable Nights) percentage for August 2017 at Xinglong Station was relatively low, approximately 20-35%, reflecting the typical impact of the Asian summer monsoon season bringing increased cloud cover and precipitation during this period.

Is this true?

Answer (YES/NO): NO